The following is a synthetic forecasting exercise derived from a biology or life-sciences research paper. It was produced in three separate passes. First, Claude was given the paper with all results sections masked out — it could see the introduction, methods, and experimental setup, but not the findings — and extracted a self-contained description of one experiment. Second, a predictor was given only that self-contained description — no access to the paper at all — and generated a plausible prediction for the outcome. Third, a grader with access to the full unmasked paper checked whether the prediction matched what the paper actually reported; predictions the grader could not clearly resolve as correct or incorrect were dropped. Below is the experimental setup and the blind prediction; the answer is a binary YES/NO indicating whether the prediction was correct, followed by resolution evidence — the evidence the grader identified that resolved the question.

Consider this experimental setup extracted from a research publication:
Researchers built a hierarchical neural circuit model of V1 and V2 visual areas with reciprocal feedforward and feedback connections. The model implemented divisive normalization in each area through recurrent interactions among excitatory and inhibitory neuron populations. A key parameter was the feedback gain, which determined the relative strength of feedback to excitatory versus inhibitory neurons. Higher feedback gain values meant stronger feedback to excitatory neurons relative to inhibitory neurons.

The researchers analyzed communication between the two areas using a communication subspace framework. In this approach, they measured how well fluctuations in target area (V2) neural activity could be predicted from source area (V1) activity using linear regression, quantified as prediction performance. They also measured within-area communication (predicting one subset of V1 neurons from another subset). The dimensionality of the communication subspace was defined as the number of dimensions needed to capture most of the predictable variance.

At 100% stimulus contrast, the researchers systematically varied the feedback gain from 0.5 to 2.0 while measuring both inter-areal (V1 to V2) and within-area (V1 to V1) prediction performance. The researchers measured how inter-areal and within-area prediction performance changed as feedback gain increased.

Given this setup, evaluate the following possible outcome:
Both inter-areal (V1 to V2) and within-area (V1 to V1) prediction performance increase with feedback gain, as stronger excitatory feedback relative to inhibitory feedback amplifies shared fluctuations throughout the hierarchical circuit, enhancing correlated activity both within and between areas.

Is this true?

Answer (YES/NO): NO